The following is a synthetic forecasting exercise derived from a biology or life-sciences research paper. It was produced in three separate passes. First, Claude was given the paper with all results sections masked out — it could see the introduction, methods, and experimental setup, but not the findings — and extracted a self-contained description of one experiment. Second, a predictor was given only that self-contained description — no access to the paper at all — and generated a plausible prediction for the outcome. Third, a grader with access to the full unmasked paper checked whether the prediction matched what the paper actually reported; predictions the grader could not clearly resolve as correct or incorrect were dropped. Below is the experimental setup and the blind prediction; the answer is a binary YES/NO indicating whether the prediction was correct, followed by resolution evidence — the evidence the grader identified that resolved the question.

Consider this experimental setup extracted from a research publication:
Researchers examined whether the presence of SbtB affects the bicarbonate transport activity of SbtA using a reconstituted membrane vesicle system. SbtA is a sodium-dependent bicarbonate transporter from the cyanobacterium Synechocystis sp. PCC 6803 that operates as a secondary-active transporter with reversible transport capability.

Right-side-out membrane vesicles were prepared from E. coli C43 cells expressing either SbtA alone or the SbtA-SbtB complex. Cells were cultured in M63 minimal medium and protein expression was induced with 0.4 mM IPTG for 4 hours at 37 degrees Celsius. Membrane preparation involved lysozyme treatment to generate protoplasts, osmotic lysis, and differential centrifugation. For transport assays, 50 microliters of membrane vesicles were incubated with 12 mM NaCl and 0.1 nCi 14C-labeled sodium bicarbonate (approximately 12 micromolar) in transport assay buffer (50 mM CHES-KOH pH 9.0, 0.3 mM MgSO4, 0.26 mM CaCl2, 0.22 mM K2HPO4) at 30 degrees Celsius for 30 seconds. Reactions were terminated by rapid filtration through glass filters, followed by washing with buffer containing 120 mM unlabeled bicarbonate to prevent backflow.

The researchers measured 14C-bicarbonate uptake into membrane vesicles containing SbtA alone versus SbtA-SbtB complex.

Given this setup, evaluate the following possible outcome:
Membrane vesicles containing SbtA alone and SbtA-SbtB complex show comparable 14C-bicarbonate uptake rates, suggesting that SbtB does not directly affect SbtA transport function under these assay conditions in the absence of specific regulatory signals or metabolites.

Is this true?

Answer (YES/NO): YES